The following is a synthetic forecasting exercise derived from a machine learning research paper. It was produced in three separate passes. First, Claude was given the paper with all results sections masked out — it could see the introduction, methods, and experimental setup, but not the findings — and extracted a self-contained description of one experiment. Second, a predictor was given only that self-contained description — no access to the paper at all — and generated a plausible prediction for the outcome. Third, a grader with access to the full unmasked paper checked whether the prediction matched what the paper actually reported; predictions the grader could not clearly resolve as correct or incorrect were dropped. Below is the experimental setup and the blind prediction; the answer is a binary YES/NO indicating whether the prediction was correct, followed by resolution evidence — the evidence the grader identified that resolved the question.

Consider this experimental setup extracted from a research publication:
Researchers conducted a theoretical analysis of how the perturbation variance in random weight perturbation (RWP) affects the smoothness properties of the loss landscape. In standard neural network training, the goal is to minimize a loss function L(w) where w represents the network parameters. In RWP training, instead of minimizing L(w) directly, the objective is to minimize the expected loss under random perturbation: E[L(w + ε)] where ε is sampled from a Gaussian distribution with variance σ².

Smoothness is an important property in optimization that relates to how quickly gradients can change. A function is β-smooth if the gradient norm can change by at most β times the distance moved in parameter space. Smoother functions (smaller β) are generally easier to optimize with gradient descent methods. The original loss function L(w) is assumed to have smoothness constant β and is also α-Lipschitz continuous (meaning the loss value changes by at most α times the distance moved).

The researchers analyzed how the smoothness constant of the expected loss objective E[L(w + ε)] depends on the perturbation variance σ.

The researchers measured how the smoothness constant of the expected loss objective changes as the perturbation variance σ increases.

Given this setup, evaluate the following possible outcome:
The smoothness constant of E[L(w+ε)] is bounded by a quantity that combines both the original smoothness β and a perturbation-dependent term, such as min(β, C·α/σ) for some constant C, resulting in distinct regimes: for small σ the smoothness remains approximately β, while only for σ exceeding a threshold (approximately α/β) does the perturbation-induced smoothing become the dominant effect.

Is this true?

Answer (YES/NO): YES